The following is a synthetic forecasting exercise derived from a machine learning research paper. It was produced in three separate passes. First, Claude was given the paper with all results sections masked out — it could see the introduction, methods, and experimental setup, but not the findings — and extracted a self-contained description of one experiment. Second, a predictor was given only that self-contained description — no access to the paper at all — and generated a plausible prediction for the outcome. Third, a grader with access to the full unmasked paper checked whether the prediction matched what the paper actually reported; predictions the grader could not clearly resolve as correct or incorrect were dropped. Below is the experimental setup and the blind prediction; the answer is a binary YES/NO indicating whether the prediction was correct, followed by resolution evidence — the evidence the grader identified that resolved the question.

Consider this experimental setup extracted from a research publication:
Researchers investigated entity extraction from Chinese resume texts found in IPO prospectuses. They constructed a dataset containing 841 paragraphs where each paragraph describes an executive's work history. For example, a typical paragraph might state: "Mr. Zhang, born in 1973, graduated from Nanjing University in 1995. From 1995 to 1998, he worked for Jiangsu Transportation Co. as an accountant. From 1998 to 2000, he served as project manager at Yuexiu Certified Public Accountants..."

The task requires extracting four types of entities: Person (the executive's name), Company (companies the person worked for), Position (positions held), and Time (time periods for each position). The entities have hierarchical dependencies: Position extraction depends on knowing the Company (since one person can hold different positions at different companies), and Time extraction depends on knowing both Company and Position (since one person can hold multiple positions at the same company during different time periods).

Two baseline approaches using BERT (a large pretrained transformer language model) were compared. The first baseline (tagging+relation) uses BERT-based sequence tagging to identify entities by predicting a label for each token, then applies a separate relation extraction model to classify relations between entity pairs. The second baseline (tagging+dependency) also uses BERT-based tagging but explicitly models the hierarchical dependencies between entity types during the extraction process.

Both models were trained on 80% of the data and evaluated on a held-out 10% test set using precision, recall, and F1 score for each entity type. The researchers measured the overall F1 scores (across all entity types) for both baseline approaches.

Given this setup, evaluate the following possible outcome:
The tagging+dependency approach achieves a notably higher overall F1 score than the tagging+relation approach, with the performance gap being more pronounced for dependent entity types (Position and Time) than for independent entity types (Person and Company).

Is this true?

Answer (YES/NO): YES